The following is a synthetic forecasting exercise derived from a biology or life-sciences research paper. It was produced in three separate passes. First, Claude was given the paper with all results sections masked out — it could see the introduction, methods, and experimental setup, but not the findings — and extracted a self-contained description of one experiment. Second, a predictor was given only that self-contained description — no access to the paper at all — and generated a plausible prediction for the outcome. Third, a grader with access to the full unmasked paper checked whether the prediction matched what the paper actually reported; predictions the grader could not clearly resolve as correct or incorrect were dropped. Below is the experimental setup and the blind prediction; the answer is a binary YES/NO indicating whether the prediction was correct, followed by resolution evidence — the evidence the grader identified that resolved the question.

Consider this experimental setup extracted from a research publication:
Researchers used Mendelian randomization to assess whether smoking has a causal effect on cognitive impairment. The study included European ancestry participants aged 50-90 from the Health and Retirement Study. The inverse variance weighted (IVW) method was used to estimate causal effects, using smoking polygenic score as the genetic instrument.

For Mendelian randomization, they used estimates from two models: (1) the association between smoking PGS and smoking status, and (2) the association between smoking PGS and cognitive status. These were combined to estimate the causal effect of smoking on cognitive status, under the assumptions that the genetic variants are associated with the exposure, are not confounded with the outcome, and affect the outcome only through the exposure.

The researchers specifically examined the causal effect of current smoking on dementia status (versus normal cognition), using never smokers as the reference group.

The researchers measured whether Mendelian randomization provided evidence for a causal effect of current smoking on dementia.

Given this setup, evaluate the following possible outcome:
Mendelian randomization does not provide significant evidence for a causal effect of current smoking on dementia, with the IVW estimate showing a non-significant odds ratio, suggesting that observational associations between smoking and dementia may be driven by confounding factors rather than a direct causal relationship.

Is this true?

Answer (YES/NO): YES